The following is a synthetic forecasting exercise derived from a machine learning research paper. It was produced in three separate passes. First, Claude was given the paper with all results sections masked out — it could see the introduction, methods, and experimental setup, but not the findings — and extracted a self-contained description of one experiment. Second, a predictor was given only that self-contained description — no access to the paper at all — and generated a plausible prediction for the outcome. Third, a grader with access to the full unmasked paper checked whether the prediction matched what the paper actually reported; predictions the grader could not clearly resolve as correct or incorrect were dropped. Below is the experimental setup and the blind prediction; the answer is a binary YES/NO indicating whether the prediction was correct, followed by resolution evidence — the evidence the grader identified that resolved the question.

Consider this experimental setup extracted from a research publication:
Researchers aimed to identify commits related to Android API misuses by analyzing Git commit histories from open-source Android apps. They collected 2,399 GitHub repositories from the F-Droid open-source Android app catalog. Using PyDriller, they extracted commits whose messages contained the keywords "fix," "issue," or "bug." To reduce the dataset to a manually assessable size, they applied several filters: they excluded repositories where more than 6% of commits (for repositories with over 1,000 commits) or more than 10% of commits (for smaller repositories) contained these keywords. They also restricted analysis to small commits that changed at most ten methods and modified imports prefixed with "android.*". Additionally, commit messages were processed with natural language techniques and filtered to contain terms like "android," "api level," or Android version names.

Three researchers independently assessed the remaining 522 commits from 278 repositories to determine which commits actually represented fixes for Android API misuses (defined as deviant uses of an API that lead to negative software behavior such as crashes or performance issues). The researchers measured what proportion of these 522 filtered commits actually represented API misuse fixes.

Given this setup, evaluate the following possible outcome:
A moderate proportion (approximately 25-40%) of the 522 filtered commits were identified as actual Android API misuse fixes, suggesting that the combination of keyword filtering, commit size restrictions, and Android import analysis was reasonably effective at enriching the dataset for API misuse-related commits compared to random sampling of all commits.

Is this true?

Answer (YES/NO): YES